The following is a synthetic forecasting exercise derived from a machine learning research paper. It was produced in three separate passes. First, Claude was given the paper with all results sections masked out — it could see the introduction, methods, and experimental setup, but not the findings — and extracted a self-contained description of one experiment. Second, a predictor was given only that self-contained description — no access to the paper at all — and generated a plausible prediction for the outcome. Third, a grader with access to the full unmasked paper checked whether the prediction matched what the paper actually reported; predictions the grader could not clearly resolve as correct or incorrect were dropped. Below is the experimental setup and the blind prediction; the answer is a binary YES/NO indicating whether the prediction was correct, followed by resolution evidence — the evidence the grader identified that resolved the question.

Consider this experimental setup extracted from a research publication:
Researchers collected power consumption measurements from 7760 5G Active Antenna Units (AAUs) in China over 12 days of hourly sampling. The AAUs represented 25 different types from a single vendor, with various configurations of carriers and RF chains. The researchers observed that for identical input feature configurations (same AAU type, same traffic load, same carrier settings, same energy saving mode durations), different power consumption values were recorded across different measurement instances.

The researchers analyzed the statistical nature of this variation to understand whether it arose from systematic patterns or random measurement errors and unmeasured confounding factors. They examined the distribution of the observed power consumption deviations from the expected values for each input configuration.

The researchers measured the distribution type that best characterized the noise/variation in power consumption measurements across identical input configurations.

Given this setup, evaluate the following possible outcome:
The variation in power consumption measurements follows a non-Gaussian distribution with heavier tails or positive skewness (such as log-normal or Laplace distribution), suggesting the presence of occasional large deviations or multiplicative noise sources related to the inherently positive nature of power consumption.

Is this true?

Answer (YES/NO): NO